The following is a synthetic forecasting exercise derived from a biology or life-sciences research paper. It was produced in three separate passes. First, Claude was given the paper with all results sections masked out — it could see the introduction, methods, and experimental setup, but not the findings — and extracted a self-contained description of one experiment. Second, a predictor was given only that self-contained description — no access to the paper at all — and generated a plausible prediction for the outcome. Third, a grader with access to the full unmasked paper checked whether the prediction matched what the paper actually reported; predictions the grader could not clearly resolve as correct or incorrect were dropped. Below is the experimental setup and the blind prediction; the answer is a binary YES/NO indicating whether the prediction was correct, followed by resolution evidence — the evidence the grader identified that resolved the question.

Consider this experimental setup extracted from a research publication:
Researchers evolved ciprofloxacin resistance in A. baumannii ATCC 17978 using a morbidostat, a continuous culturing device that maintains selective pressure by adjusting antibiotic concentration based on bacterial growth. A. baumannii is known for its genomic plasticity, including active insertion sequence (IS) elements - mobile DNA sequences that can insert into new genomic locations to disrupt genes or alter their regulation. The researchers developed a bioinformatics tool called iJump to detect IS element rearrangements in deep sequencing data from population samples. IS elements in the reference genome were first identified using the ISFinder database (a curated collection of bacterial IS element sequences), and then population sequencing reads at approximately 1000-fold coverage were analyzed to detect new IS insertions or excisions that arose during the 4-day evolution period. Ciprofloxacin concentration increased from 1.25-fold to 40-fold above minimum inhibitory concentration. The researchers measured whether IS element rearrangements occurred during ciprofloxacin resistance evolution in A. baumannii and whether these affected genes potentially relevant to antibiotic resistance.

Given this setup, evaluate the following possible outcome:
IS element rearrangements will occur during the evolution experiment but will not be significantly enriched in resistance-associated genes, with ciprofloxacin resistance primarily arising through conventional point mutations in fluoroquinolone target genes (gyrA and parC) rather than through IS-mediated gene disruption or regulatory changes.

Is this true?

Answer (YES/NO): NO